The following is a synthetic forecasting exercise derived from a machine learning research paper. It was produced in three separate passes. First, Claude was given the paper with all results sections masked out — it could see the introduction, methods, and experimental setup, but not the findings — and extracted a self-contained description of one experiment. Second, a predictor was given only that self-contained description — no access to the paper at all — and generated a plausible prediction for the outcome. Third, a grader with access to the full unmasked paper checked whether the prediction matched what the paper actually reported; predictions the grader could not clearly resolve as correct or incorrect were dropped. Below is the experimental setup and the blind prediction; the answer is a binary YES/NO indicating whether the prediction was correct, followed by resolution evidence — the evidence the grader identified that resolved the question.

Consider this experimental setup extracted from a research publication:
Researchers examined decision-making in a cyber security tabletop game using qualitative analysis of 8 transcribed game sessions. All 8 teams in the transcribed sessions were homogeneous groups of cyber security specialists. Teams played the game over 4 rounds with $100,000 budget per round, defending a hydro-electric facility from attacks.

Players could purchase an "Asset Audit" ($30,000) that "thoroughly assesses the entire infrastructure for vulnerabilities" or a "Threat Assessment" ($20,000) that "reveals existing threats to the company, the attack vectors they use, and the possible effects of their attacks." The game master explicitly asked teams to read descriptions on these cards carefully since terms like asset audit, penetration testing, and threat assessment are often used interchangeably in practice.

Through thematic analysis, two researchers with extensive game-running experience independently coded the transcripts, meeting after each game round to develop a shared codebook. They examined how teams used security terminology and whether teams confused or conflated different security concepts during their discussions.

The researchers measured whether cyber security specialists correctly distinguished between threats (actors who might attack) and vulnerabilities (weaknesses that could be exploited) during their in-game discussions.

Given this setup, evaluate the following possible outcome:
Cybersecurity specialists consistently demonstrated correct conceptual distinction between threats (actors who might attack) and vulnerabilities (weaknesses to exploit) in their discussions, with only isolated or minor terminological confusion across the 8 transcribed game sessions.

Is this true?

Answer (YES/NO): NO